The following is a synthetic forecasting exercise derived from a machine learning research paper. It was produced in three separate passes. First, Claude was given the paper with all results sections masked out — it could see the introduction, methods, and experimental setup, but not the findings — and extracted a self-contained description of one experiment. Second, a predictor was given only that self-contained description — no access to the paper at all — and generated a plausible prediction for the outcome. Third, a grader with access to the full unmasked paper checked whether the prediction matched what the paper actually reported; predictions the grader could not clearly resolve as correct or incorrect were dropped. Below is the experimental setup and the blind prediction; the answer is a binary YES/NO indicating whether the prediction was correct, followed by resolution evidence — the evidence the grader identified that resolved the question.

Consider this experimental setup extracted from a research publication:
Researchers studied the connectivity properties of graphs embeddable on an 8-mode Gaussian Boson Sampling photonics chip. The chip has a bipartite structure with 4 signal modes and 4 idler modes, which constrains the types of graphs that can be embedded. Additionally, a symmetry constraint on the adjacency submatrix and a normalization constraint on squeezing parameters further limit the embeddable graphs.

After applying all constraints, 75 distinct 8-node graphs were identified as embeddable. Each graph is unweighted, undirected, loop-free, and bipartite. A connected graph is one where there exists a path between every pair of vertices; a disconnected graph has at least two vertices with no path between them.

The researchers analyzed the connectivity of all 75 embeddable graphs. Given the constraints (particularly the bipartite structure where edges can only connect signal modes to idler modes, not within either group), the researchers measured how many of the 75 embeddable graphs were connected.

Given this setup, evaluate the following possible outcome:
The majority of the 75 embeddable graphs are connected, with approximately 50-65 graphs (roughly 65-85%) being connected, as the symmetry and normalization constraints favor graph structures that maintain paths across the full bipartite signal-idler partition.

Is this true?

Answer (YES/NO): NO